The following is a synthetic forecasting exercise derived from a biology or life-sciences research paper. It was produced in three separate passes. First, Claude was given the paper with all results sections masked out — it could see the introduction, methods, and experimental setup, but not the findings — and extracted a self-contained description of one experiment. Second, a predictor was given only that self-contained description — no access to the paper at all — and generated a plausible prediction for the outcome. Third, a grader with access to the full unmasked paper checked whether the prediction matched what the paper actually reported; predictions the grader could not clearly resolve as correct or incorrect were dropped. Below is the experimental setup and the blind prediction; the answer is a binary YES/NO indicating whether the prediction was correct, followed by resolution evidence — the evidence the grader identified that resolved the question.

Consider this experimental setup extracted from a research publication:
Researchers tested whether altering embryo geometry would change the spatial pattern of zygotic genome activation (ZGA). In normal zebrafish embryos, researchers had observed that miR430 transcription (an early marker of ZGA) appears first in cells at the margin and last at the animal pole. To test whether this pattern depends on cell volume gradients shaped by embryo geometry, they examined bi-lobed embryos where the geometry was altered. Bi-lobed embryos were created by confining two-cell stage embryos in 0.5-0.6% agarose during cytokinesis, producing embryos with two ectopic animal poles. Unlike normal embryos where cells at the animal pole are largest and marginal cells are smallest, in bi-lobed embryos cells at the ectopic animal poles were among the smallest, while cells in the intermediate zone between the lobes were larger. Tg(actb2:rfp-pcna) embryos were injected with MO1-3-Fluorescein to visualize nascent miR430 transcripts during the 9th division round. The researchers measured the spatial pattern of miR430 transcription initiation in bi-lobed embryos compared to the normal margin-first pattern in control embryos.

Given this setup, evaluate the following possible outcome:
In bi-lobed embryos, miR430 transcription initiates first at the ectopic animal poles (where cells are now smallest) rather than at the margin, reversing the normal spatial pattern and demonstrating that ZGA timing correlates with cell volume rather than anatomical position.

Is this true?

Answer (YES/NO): NO